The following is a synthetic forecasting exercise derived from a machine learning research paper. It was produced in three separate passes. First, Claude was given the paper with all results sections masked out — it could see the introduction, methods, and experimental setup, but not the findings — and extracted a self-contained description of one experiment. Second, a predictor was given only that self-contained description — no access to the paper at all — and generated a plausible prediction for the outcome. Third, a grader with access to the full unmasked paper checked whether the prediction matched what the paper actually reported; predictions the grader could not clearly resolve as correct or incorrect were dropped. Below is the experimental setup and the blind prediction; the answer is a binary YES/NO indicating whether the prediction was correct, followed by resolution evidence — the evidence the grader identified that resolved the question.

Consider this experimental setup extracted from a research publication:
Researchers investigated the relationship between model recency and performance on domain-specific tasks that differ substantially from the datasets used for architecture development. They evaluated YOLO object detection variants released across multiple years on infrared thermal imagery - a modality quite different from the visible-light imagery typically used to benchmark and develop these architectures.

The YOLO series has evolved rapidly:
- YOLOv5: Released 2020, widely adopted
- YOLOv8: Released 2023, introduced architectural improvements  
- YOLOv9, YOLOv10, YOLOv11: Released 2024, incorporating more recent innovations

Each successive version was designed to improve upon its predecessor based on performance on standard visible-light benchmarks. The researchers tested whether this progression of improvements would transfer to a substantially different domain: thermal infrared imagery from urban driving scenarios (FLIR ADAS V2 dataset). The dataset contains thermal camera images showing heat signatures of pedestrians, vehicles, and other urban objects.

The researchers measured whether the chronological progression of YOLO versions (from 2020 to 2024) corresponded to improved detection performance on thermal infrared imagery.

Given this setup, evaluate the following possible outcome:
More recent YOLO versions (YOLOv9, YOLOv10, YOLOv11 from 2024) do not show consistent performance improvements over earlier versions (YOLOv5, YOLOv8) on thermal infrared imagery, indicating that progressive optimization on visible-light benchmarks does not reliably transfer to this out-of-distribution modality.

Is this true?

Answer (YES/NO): YES